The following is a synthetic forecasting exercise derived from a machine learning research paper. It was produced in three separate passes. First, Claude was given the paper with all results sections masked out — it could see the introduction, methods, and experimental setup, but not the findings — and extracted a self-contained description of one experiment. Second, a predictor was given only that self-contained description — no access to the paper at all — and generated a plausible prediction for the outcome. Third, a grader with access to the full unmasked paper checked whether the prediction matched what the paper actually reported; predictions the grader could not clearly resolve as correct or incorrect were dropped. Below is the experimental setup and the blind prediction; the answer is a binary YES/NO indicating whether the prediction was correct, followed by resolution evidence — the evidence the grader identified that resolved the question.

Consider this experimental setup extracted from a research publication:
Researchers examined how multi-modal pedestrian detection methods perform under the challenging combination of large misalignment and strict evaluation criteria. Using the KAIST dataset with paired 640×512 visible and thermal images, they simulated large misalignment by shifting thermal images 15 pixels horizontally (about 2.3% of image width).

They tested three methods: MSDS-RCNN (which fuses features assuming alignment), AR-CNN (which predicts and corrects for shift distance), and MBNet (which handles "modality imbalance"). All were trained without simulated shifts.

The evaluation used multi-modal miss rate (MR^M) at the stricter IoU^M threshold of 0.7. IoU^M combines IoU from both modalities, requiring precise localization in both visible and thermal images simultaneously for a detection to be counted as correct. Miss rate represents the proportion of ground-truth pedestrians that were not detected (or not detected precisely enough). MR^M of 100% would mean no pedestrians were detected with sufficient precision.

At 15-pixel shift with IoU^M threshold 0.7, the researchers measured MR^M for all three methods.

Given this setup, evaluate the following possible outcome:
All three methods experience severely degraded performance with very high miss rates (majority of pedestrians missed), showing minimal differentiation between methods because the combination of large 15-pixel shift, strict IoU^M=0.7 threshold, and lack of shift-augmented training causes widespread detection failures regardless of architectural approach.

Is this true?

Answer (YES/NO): YES